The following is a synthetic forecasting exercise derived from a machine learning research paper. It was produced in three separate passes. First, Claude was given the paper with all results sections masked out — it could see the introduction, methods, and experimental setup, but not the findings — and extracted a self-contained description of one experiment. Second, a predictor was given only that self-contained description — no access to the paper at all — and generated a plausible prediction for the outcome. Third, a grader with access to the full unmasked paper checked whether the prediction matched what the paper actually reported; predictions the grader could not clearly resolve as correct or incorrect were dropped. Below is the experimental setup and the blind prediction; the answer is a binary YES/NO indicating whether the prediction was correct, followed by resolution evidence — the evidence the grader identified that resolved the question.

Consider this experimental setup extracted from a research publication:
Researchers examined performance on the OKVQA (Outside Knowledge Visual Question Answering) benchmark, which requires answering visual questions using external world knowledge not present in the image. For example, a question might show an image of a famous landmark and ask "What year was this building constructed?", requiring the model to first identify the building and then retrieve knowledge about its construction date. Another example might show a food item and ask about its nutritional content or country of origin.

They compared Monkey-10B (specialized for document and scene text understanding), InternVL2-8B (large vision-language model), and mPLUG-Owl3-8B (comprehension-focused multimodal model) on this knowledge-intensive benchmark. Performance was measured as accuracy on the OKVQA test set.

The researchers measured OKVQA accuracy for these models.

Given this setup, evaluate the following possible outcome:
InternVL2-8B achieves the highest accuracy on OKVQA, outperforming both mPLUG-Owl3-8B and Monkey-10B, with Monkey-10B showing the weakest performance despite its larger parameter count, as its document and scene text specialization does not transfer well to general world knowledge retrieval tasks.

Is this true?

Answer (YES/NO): NO